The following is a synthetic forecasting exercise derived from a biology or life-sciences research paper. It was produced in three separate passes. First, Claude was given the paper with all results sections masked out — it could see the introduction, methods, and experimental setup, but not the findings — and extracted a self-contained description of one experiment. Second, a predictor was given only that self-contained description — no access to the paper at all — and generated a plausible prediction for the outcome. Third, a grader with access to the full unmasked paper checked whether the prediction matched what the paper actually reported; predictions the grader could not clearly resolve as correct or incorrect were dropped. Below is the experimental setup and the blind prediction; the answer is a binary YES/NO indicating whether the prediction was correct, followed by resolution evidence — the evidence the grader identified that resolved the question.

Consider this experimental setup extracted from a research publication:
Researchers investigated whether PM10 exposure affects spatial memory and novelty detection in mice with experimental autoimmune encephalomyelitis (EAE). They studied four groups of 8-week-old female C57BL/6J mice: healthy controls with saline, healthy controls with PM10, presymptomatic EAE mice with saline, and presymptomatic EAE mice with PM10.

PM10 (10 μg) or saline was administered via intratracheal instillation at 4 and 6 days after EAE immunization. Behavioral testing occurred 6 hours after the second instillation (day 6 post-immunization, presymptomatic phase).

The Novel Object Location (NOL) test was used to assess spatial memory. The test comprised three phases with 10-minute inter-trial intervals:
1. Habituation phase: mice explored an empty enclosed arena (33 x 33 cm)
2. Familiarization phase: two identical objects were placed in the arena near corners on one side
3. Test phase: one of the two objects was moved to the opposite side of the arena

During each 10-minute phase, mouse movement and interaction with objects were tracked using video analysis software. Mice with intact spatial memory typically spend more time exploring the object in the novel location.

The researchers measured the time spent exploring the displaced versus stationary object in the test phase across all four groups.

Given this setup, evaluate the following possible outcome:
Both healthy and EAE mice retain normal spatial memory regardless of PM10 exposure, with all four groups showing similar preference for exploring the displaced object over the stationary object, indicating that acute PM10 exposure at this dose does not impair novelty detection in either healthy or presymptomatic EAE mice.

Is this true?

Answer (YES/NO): NO